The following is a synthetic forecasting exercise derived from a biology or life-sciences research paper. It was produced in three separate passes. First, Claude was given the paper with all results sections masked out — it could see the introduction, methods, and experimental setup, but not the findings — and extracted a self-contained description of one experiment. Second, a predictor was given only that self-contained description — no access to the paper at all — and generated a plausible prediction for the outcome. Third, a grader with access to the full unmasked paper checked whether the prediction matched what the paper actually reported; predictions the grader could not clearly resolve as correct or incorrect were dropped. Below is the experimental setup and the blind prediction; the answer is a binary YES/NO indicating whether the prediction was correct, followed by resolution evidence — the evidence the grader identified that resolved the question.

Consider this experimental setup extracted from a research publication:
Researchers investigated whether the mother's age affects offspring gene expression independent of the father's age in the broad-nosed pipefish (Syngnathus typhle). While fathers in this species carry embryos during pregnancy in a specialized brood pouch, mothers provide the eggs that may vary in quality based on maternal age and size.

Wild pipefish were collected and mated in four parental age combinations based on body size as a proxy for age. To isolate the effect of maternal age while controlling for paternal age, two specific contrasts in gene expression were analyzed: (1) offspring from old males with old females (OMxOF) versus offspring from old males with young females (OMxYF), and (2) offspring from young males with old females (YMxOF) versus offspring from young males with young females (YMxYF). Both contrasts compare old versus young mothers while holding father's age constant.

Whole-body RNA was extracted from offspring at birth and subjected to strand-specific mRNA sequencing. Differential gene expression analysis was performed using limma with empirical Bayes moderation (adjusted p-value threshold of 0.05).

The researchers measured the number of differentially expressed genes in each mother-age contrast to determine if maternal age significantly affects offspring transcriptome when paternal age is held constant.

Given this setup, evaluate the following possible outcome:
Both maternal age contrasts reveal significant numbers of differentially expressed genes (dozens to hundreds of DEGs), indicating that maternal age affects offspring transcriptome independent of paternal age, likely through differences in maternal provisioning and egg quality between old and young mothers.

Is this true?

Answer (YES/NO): NO